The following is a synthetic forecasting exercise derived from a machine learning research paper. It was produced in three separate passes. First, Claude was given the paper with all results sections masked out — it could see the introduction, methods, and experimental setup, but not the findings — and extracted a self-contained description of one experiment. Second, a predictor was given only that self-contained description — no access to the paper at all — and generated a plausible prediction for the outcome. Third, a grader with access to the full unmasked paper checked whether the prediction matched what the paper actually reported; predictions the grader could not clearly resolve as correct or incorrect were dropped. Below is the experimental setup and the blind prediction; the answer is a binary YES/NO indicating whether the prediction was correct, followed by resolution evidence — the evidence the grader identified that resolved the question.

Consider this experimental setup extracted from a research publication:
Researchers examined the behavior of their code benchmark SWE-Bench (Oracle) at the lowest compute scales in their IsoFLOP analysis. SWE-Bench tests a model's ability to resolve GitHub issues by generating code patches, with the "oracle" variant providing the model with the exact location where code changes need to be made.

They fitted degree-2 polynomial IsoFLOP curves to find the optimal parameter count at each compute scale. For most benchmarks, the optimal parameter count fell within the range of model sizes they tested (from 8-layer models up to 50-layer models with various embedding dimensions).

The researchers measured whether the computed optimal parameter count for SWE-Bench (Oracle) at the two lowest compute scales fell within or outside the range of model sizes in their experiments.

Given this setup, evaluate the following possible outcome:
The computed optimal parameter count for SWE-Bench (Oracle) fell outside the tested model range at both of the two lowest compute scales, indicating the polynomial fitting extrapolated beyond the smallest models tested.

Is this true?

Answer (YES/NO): YES